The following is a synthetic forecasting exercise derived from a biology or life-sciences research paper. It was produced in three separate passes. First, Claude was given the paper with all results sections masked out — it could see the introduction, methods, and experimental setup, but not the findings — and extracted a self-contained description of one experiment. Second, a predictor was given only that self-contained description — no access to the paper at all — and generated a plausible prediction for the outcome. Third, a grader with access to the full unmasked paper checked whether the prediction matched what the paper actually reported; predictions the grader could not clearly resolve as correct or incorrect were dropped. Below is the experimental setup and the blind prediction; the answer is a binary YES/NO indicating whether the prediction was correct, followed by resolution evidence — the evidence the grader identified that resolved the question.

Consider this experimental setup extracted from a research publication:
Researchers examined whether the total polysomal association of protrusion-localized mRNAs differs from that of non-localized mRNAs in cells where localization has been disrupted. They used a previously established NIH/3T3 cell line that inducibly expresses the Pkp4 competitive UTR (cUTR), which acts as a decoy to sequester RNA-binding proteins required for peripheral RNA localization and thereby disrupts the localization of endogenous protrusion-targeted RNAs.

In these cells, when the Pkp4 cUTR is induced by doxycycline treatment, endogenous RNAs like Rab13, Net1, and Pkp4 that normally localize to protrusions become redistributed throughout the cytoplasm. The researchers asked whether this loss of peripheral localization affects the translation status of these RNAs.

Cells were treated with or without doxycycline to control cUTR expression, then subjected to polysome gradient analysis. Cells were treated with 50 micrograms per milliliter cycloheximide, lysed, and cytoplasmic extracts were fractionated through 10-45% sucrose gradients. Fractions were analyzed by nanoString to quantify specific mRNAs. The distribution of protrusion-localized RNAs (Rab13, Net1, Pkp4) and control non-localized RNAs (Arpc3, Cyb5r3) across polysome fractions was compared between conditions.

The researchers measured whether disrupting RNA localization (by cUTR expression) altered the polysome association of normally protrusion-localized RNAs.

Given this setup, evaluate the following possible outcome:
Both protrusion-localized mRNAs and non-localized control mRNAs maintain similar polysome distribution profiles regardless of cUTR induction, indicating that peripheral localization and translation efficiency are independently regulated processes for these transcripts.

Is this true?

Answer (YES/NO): YES